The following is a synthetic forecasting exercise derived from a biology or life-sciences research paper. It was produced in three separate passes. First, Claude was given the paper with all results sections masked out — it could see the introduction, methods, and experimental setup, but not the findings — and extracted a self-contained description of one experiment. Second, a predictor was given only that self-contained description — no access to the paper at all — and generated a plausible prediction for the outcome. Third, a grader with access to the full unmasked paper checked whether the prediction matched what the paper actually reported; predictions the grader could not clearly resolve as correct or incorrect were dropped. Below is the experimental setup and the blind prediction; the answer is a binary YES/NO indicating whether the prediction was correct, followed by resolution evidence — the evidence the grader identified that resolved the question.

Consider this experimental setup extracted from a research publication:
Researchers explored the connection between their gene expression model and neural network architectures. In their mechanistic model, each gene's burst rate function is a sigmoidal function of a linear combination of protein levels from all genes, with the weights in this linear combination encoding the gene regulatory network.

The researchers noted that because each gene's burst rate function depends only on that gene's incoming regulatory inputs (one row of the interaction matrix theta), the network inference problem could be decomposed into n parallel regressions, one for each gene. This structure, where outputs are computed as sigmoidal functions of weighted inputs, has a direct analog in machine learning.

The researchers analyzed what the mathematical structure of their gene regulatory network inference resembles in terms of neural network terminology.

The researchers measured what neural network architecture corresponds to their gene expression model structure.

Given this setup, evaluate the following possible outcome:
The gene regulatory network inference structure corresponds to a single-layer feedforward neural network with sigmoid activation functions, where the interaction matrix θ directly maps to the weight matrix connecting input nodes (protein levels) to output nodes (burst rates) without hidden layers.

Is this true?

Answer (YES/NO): YES